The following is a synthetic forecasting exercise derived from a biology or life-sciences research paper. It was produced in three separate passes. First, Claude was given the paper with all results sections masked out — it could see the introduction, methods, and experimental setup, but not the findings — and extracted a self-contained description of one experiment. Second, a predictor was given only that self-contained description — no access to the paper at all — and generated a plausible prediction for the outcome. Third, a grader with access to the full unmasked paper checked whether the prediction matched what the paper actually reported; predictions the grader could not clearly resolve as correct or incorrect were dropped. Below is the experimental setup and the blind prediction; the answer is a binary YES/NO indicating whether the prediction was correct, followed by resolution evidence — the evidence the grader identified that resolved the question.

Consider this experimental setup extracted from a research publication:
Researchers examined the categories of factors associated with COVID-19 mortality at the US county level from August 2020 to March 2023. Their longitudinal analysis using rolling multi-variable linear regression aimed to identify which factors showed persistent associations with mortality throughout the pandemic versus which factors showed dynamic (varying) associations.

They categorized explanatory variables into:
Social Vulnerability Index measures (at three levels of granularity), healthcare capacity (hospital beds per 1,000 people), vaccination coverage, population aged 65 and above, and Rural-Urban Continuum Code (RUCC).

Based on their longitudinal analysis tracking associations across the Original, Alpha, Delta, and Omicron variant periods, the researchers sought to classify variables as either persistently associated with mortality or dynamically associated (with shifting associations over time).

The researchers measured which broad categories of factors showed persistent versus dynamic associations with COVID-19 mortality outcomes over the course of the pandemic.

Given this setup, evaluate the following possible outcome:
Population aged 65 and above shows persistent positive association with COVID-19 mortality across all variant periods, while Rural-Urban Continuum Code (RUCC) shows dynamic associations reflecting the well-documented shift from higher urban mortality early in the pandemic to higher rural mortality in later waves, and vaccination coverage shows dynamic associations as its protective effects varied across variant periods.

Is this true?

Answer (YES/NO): NO